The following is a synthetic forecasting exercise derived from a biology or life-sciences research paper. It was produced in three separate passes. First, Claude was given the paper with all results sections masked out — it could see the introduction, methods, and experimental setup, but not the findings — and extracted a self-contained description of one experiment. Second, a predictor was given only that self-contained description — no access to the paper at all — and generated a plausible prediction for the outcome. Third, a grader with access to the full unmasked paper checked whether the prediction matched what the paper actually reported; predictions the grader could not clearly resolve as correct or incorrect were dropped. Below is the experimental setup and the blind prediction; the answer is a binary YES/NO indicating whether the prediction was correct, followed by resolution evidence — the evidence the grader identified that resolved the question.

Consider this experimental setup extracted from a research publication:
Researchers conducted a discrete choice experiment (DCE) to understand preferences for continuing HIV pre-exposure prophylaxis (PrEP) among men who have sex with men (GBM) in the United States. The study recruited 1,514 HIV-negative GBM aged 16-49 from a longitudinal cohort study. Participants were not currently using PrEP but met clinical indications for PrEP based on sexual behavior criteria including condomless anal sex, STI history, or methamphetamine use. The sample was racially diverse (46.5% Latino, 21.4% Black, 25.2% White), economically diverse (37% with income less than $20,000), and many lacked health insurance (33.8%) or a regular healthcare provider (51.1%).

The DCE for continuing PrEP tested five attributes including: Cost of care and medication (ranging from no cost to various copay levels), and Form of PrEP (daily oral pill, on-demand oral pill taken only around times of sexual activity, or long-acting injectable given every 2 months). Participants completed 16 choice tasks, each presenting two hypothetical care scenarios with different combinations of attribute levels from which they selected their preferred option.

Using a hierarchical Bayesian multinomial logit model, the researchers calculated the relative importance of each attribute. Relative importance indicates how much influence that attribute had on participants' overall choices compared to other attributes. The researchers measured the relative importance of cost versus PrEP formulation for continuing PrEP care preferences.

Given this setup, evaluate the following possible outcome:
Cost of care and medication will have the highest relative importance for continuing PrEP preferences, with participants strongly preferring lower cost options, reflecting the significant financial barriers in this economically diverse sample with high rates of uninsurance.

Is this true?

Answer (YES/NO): NO